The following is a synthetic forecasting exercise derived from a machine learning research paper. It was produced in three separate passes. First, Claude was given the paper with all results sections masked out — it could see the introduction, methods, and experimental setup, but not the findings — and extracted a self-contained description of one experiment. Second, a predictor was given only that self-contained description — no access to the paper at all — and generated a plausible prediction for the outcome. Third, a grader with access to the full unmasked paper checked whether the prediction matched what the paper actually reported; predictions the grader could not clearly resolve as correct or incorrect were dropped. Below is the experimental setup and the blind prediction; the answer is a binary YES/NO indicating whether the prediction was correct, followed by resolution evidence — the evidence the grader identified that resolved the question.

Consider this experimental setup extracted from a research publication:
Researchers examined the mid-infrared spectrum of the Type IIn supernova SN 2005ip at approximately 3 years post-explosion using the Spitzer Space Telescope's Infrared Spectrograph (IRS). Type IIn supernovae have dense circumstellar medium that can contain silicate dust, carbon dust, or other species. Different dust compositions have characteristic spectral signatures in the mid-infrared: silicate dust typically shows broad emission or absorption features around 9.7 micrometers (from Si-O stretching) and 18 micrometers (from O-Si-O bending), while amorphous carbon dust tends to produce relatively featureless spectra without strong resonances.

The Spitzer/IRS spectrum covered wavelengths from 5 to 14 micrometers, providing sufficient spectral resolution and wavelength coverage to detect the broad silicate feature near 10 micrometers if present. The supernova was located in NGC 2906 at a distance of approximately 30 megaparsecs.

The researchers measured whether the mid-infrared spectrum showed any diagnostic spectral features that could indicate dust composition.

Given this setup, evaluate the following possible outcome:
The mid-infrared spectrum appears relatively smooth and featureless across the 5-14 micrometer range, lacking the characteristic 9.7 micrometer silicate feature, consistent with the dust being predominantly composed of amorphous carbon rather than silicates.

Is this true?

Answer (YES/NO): NO